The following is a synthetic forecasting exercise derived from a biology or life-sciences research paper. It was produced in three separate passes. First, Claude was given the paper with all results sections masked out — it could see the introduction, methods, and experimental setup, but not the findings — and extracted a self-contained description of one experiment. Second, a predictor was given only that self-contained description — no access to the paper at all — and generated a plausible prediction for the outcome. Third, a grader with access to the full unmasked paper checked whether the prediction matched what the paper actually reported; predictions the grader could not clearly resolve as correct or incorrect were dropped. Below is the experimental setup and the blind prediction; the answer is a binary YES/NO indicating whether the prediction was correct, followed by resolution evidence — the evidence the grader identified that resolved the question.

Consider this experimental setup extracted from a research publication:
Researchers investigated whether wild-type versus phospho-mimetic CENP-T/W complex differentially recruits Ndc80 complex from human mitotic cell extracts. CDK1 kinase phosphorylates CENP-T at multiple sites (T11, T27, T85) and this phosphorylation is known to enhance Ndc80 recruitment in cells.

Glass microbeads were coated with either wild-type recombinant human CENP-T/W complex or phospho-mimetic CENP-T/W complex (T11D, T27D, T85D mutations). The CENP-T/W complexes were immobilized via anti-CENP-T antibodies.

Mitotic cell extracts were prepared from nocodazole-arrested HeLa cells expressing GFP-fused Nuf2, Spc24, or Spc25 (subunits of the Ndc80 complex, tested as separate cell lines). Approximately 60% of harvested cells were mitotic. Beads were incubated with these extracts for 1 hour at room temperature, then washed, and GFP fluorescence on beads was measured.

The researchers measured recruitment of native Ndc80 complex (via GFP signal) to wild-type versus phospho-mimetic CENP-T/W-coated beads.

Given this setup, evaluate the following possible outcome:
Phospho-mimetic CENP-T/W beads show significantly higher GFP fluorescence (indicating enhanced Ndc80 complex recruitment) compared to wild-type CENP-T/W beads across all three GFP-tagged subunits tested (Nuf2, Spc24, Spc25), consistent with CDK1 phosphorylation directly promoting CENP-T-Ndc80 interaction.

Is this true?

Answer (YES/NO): NO